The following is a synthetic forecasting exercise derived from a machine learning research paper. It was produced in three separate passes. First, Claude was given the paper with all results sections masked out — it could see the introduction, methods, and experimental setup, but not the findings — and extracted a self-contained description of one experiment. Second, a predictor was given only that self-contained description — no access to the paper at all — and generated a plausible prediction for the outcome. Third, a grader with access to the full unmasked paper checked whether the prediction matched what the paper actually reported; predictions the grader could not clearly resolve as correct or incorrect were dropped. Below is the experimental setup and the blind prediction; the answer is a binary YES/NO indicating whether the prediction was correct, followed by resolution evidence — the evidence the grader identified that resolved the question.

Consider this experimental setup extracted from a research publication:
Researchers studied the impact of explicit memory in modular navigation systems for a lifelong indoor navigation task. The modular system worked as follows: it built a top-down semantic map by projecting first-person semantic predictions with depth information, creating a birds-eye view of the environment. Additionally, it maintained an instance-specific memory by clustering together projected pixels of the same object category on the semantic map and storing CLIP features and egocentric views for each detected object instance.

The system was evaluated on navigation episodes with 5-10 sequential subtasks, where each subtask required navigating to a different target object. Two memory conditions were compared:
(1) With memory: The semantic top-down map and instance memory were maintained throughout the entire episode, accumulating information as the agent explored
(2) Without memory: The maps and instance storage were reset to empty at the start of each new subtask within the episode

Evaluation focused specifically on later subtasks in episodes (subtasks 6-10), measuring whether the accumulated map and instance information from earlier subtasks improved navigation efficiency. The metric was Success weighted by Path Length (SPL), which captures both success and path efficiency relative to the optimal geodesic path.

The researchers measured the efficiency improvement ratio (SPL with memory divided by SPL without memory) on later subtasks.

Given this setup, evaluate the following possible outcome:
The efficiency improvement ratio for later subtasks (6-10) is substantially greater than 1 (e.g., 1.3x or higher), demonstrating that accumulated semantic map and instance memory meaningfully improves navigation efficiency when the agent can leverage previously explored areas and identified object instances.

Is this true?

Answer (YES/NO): YES